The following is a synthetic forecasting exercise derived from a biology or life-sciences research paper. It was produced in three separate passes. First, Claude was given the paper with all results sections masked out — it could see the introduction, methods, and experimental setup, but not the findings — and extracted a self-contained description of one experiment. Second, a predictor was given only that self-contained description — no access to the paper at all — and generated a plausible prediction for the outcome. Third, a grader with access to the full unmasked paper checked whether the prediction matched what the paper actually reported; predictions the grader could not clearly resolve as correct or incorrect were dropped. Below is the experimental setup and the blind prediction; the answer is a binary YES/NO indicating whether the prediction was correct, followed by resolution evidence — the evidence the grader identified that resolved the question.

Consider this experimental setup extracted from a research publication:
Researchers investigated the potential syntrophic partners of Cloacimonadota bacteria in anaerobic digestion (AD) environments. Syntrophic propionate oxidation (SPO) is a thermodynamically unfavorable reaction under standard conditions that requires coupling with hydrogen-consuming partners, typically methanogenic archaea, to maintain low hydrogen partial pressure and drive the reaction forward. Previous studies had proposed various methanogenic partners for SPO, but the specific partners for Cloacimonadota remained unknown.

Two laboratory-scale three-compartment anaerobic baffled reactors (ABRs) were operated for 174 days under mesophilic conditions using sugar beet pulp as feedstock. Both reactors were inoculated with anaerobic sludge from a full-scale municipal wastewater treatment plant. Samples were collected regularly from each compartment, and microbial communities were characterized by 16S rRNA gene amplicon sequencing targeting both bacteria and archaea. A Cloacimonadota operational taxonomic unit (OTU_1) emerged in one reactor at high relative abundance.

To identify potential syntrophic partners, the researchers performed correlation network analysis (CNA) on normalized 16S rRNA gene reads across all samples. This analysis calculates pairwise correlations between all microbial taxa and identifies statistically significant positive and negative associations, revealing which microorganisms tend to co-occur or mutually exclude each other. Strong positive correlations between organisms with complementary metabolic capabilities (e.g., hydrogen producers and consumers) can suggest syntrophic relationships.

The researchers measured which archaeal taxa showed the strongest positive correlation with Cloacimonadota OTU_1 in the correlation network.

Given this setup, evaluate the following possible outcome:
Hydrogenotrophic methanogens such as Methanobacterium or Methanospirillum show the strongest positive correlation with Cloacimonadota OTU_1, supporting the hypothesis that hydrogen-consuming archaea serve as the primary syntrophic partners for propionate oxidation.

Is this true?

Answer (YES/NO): NO